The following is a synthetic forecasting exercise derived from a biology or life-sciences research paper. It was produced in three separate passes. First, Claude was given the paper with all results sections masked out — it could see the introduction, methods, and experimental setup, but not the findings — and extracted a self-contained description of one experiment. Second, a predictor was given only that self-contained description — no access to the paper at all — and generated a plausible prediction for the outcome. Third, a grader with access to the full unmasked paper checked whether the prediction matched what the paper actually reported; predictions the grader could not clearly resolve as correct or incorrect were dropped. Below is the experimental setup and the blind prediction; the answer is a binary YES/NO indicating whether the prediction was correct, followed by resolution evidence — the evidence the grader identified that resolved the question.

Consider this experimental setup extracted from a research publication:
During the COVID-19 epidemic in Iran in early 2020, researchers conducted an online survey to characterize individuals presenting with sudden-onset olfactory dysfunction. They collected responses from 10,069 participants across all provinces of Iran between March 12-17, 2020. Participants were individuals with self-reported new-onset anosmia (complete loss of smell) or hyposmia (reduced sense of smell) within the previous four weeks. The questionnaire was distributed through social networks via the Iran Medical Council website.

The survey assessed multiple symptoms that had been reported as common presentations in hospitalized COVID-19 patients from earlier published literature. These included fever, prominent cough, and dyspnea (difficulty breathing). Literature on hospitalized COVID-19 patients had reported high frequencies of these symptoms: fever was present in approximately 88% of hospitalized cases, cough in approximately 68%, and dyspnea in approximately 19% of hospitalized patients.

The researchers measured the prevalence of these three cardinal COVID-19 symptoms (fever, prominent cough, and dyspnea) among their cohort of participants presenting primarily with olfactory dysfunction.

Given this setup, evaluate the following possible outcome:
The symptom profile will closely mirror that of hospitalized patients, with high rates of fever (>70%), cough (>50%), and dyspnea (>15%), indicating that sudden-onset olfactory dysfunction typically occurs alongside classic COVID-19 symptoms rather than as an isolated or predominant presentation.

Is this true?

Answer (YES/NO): NO